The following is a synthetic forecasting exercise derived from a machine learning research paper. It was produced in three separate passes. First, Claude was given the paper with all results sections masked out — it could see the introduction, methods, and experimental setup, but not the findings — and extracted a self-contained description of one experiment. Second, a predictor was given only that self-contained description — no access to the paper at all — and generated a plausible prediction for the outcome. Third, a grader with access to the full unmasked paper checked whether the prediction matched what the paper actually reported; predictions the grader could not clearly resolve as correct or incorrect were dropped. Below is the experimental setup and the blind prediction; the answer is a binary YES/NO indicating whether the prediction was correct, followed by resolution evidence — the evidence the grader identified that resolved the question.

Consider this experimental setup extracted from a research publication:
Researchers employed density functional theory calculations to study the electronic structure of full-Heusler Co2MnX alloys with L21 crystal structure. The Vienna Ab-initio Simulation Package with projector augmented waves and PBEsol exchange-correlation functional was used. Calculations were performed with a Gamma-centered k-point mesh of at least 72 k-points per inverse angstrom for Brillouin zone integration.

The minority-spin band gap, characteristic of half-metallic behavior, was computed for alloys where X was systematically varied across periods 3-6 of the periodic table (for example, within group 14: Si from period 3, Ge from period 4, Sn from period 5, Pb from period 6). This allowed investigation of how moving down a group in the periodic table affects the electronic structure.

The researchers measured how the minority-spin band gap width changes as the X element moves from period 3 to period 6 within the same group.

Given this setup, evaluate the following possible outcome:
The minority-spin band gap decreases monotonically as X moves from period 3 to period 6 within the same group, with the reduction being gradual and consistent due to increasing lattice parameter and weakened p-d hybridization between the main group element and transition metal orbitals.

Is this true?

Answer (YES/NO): NO